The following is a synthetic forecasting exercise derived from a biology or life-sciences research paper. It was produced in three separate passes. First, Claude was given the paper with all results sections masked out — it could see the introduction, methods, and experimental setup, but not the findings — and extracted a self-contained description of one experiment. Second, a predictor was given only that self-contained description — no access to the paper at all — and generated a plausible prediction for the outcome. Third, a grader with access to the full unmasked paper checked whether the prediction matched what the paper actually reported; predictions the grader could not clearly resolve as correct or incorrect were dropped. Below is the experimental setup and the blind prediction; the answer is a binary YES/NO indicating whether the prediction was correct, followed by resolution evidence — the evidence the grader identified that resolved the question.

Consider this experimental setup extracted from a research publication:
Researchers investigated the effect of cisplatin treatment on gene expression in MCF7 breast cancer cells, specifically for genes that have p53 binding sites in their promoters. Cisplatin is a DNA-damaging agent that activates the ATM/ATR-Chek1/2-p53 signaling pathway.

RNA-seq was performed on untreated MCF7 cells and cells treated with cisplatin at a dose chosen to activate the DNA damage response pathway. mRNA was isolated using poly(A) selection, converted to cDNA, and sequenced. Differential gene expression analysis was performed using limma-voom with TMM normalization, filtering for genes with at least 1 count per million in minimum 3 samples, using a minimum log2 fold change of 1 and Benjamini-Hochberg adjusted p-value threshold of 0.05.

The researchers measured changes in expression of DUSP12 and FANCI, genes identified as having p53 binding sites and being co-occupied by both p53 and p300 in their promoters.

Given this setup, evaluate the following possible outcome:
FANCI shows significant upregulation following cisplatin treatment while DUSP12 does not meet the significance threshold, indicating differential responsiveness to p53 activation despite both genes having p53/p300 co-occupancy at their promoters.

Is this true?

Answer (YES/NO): NO